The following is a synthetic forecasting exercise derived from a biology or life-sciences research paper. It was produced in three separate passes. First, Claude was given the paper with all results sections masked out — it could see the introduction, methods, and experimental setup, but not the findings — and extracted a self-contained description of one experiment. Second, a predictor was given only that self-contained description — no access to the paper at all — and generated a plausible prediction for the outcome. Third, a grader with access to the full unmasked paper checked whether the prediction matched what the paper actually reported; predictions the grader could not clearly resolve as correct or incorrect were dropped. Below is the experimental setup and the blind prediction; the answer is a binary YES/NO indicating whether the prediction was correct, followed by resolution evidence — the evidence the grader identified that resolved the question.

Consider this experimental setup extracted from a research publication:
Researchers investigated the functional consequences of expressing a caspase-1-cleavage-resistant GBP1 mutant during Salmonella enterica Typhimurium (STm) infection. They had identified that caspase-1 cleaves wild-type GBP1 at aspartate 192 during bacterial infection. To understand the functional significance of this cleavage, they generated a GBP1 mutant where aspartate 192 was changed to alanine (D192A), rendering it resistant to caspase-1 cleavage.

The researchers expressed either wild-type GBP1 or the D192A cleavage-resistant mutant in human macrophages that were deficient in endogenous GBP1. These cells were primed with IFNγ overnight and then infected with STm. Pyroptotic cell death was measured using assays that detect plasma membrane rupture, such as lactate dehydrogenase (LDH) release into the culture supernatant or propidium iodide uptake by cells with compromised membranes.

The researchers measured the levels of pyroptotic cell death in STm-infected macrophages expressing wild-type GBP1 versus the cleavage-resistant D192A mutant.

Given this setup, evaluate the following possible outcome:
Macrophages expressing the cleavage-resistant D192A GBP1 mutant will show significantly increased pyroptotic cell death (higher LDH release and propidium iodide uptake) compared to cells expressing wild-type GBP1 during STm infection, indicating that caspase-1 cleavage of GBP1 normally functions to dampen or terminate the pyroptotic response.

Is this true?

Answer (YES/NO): YES